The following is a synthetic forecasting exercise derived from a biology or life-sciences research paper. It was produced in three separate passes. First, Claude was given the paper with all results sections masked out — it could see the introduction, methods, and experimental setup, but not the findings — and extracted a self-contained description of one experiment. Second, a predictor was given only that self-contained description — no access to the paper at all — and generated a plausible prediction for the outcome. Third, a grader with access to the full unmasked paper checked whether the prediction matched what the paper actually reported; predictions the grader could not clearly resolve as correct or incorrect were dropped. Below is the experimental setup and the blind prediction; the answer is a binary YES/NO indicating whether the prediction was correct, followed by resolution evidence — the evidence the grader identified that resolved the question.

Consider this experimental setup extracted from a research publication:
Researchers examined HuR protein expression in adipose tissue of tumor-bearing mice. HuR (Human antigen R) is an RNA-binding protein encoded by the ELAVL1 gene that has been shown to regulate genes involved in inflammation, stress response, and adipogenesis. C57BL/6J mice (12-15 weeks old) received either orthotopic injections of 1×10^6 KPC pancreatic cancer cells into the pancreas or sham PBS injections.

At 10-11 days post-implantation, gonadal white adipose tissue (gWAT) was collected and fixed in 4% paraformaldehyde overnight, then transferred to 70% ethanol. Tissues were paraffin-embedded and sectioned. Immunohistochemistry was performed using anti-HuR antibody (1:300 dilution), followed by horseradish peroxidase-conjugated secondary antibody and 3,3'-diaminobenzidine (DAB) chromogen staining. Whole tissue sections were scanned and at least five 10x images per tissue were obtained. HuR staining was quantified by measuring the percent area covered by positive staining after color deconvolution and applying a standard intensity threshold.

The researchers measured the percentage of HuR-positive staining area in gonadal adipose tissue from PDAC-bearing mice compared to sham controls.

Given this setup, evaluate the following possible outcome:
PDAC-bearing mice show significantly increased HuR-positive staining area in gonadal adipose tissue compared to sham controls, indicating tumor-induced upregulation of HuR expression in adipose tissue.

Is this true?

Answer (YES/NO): YES